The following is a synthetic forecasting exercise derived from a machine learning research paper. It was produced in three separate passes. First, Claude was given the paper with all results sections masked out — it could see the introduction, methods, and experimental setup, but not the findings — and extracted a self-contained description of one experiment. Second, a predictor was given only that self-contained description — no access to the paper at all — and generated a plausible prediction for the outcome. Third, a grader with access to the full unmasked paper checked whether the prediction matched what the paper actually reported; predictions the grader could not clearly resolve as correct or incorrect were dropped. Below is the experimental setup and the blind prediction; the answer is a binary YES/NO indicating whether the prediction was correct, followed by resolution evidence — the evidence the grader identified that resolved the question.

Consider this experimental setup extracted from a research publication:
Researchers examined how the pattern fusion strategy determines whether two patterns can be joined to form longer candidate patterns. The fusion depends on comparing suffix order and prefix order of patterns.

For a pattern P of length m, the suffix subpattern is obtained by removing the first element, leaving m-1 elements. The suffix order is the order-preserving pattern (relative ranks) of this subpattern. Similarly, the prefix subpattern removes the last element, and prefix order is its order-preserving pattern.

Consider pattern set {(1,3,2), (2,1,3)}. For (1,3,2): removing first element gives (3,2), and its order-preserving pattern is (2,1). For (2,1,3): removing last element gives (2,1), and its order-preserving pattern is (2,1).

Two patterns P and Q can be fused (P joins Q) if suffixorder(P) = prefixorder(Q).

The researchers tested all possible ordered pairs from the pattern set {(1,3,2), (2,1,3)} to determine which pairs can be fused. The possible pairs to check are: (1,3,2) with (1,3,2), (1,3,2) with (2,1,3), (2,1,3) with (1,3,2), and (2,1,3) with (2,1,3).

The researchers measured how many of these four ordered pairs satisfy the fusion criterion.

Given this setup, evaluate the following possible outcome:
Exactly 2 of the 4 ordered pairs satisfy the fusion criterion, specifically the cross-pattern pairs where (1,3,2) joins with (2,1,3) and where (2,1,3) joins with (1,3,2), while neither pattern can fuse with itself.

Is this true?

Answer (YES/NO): YES